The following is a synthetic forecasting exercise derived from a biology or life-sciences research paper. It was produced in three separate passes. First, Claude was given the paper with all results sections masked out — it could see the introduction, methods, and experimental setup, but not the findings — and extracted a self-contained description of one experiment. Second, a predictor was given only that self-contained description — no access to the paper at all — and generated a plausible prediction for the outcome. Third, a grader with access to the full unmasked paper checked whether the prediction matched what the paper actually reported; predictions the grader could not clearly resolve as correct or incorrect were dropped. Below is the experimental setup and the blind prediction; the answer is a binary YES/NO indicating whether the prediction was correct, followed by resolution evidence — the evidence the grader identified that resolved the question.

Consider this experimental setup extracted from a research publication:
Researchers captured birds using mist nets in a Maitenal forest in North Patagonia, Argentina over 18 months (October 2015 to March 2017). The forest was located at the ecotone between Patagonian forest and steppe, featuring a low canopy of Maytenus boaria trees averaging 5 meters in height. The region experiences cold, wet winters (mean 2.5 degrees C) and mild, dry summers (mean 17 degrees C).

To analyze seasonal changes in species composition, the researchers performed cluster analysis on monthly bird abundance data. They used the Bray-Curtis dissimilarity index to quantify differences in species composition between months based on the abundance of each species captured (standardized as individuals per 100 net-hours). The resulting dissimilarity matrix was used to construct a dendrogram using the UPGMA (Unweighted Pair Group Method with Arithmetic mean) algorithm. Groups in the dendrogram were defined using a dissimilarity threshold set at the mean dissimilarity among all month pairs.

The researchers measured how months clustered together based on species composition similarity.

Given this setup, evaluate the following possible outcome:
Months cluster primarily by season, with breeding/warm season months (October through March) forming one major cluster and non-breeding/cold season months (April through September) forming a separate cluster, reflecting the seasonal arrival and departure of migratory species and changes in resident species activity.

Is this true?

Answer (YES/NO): NO